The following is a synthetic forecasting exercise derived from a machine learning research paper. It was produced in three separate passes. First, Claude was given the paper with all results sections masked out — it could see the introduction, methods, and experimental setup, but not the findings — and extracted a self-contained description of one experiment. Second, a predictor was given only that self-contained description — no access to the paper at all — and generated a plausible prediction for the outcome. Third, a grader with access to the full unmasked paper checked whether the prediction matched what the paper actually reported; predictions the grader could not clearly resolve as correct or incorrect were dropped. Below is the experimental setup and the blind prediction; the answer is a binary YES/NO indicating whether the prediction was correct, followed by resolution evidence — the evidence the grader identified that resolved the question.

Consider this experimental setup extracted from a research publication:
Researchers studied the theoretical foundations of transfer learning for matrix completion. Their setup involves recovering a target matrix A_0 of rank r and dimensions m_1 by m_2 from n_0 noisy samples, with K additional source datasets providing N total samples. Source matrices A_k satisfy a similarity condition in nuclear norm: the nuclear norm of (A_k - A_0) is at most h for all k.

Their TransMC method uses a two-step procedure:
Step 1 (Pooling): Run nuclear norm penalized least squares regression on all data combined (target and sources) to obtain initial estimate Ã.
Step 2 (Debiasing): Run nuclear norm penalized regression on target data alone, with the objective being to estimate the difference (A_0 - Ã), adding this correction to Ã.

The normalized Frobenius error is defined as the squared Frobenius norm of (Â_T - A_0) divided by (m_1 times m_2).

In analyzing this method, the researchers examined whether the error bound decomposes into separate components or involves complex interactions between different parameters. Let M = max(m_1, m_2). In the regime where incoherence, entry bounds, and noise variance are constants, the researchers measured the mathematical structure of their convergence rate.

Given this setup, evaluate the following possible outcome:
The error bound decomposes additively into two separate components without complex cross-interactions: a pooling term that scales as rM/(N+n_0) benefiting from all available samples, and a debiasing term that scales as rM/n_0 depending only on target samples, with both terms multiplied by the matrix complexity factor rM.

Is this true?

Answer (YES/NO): NO